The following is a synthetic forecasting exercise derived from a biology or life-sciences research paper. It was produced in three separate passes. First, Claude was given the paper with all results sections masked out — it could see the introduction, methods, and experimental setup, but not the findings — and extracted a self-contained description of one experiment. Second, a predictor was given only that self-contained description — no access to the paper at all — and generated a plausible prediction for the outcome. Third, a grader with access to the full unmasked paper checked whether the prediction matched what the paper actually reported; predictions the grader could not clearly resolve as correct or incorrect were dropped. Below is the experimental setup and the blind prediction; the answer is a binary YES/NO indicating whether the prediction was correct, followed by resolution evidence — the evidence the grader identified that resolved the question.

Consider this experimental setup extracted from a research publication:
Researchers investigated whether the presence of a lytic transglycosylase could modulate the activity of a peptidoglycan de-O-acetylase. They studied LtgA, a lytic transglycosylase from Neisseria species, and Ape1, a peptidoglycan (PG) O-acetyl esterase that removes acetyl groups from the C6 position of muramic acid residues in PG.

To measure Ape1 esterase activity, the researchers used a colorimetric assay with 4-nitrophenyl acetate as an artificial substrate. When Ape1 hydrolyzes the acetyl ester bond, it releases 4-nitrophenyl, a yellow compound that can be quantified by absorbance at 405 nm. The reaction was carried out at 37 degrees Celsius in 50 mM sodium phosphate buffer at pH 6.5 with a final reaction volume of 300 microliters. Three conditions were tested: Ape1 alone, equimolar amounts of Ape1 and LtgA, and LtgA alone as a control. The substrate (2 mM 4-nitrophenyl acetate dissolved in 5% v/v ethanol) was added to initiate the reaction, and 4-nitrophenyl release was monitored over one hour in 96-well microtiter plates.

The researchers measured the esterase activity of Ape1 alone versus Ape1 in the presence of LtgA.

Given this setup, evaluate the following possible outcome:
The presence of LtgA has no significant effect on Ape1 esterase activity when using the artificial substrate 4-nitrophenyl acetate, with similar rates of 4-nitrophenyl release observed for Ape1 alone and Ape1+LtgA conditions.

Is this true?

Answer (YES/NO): NO